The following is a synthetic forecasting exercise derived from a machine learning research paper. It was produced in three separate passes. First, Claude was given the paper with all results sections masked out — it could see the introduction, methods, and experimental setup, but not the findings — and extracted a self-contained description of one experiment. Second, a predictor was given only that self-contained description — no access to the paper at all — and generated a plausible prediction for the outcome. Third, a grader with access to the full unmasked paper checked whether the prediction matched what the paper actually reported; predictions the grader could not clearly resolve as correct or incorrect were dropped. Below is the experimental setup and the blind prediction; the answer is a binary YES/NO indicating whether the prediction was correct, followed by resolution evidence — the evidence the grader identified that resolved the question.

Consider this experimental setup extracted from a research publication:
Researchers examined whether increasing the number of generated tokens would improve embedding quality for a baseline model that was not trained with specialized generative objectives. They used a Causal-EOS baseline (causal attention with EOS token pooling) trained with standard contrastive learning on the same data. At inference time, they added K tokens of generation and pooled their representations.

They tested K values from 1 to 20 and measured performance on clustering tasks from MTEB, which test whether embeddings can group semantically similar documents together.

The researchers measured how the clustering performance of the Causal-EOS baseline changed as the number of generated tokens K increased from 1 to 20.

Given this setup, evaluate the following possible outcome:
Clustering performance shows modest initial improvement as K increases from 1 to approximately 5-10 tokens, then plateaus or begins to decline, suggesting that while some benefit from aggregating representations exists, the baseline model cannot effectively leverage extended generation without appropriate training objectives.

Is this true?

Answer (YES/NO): NO